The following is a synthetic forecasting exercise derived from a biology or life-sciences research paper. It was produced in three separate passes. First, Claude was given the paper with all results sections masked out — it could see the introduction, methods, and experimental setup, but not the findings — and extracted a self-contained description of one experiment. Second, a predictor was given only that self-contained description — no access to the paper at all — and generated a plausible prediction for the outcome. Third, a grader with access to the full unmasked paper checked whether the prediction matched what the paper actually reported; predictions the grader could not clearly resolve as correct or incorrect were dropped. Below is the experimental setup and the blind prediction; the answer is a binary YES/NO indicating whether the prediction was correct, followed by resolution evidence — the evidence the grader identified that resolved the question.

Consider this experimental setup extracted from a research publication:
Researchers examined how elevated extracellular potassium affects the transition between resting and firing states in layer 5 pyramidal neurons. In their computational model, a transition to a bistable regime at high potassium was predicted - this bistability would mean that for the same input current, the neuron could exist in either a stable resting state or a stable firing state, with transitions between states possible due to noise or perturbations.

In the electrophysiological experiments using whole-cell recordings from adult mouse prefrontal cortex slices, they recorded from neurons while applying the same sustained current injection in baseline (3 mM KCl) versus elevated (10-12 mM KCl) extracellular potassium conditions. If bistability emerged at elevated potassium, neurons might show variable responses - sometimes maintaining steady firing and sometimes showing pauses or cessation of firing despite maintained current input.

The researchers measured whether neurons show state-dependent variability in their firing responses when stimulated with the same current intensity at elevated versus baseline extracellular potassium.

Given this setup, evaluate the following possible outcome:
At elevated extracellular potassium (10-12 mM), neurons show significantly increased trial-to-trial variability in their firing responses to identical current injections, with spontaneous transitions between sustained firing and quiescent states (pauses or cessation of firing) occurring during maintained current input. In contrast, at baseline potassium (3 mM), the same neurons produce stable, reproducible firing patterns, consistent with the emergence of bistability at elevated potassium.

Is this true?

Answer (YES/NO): YES